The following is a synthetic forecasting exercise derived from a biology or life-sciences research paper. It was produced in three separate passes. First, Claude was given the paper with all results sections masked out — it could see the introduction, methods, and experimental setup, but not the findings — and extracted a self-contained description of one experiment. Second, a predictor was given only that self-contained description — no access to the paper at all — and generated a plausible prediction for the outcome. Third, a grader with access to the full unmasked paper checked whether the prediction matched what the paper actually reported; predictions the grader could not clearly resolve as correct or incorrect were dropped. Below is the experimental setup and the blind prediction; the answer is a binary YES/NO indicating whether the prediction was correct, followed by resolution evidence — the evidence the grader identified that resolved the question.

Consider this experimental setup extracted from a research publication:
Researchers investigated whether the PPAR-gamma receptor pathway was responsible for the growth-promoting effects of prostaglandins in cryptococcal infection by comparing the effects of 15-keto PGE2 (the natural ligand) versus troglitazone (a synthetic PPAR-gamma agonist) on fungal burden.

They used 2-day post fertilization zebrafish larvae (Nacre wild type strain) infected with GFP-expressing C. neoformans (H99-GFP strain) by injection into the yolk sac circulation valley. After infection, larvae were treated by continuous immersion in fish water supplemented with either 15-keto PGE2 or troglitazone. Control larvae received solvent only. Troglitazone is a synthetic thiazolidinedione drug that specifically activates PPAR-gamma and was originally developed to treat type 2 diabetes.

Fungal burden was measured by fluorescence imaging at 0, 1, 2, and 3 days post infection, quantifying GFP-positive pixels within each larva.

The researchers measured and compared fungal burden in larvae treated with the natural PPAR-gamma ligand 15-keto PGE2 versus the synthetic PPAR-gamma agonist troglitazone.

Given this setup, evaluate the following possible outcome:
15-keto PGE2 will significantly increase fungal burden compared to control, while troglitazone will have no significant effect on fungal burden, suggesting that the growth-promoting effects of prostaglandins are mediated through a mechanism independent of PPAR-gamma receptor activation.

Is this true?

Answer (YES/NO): NO